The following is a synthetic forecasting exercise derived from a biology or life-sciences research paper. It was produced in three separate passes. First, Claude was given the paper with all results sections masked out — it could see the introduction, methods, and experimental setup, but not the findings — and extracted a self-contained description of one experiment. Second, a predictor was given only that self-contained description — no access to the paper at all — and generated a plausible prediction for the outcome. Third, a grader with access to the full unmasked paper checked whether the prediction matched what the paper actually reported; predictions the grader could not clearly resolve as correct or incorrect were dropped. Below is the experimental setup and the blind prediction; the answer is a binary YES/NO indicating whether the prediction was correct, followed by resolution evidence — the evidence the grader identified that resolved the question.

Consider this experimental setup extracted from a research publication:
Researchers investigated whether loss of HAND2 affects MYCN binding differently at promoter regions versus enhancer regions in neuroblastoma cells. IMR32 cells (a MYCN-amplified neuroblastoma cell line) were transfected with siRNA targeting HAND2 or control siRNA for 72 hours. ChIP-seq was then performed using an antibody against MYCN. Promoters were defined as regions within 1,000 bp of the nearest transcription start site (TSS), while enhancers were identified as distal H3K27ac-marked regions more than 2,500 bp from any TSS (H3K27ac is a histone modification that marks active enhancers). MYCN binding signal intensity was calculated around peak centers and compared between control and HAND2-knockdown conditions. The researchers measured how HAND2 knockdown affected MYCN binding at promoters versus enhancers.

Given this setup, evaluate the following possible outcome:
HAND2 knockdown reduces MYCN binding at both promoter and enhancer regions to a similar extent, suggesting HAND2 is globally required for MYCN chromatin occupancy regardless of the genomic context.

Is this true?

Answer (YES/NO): NO